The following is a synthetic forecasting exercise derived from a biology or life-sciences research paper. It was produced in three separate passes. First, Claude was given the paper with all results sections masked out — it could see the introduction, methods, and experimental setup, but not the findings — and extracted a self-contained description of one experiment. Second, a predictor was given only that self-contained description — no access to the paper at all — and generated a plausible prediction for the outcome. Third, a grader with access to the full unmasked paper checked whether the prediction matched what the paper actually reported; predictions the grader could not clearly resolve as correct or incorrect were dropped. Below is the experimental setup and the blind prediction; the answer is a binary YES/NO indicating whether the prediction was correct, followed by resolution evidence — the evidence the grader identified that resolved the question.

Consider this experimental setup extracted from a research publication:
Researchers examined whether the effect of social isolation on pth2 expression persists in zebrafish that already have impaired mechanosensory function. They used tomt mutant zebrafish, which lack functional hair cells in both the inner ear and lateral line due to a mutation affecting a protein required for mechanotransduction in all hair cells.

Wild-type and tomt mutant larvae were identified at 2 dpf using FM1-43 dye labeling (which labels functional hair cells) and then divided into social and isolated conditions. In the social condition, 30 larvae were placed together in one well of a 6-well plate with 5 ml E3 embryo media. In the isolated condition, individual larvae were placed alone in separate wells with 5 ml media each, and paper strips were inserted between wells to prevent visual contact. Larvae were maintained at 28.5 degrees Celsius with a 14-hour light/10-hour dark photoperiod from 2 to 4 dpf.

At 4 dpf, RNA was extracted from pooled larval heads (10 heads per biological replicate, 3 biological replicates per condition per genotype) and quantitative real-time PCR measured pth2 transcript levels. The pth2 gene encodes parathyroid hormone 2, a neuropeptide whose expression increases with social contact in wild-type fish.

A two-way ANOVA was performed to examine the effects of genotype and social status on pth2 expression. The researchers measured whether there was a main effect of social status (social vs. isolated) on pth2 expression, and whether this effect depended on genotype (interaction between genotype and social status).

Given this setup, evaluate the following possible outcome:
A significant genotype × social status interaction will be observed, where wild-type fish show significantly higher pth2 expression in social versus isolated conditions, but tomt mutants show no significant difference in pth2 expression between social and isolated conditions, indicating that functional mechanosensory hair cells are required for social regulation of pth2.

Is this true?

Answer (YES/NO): NO